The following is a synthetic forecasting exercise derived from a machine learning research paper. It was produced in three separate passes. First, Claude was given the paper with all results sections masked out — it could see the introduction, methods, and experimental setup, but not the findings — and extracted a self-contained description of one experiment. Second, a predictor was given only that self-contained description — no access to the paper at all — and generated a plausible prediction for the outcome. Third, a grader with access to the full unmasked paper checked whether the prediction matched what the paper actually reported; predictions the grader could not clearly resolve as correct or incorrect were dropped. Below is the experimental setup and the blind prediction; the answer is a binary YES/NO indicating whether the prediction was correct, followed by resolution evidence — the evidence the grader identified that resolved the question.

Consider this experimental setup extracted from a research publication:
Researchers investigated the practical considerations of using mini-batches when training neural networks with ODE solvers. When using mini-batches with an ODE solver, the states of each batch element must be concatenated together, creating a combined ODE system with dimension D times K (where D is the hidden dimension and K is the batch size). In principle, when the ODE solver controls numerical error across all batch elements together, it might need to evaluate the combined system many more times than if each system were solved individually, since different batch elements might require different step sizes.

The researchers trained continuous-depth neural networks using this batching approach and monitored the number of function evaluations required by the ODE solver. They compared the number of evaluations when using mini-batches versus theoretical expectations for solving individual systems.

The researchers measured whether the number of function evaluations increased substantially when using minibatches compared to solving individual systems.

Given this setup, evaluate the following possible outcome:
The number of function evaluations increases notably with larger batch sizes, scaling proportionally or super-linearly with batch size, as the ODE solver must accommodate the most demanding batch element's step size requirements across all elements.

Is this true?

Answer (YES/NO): NO